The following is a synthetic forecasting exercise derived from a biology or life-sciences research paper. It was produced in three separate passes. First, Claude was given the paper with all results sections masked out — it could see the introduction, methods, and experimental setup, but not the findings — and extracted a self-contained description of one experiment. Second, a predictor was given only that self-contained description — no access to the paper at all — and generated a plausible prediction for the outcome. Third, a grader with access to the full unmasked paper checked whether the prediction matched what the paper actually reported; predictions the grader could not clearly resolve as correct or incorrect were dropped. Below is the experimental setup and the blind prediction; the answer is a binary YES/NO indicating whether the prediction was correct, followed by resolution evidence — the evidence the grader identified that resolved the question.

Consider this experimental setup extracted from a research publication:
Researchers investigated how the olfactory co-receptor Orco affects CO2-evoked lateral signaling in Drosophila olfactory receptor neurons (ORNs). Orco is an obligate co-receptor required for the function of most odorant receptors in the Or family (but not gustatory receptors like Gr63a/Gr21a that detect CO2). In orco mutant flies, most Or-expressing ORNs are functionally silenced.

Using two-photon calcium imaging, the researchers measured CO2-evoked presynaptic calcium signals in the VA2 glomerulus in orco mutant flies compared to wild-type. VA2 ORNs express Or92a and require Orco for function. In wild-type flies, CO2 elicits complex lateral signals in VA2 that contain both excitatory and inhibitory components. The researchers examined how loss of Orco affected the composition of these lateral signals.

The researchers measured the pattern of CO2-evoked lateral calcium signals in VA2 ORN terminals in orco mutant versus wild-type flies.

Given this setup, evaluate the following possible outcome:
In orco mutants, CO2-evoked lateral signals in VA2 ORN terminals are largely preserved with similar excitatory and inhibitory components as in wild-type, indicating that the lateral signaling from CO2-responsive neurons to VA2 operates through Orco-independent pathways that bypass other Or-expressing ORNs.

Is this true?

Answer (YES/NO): NO